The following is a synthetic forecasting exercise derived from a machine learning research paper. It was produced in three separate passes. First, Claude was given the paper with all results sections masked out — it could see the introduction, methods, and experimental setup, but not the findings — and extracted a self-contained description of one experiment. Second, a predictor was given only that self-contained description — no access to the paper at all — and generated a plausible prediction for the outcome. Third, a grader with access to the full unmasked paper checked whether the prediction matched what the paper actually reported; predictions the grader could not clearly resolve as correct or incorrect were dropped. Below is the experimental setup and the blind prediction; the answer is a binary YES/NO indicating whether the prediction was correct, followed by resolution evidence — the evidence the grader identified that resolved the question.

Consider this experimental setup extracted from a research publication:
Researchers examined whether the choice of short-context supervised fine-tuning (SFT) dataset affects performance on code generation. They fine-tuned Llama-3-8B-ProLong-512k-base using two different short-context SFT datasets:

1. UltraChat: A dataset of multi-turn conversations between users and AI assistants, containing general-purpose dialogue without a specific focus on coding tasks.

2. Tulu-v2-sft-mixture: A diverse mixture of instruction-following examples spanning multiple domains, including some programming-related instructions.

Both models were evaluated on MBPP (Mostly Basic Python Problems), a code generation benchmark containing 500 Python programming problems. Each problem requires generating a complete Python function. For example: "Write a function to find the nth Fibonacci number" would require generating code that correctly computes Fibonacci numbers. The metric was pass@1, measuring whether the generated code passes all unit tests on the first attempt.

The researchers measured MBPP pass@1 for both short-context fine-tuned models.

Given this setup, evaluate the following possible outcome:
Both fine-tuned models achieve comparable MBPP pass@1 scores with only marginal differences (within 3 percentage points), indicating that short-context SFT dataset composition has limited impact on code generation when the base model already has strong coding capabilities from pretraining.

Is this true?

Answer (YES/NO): NO